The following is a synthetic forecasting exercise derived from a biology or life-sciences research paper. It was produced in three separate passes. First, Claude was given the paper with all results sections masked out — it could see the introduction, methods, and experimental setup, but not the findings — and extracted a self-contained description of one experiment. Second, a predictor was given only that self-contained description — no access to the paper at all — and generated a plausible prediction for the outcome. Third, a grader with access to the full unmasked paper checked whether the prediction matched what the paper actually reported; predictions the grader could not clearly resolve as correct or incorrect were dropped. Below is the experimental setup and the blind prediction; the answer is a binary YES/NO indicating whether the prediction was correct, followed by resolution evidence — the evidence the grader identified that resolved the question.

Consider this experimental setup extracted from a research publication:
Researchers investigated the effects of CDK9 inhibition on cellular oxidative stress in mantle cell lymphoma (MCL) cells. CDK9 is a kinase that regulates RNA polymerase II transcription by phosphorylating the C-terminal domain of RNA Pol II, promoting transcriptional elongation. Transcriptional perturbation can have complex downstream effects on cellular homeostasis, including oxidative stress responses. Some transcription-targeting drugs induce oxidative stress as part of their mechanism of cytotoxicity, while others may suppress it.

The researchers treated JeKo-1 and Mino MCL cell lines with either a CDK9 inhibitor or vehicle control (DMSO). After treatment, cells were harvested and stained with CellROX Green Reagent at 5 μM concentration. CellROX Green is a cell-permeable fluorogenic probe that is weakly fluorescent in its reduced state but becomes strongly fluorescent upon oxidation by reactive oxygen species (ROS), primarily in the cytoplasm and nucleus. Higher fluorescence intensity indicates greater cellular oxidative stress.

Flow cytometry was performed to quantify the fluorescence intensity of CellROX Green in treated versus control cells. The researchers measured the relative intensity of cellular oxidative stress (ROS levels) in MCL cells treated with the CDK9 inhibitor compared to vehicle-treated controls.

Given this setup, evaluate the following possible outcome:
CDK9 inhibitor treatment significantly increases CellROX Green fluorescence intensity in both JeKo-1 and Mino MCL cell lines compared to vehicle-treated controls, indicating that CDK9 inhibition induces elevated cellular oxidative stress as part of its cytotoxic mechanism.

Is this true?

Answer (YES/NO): YES